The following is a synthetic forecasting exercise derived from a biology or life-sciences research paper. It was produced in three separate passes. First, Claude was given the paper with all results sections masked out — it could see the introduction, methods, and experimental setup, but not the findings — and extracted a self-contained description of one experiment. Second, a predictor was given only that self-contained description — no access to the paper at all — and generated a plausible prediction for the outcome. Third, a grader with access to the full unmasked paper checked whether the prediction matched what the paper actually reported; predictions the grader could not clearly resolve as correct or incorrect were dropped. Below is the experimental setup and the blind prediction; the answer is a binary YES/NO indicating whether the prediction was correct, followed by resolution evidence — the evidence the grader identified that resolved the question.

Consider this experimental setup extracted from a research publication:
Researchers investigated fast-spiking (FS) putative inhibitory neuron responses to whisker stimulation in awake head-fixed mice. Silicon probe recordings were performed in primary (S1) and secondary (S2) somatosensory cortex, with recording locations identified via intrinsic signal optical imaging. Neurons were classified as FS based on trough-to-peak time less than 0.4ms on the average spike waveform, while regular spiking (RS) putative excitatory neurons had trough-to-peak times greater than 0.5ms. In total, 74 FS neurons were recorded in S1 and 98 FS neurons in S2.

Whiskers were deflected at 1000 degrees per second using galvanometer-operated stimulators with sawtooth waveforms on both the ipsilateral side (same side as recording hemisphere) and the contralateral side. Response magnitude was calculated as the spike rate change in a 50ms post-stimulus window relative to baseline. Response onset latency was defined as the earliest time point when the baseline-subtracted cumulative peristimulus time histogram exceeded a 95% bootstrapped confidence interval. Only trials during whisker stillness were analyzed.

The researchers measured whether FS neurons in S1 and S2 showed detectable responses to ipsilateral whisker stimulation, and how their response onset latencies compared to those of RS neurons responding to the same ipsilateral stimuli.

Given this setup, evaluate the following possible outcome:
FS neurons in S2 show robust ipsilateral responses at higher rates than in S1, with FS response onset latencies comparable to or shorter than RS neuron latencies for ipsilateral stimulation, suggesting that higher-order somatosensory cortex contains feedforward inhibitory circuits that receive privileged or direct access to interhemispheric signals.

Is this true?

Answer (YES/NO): YES